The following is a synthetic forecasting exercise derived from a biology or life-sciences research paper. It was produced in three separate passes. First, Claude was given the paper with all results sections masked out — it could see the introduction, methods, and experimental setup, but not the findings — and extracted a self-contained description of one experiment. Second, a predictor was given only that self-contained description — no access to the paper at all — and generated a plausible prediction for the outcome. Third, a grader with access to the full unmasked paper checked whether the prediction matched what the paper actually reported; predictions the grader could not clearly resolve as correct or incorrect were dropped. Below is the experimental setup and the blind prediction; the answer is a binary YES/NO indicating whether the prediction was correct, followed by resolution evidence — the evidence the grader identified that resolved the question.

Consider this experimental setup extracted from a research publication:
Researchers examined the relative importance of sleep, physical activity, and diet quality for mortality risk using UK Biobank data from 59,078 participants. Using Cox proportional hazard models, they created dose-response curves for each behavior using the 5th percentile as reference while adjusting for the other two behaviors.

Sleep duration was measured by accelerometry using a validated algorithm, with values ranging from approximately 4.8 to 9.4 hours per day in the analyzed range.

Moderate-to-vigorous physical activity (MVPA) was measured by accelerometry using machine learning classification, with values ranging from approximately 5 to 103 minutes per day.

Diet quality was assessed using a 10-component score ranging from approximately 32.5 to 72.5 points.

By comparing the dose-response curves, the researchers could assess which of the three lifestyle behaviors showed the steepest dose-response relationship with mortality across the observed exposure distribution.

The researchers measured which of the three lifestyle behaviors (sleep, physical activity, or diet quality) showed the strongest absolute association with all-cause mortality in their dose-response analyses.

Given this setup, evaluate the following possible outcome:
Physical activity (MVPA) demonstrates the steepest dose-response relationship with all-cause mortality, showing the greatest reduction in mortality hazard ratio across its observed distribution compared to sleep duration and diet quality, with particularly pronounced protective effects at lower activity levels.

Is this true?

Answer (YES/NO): YES